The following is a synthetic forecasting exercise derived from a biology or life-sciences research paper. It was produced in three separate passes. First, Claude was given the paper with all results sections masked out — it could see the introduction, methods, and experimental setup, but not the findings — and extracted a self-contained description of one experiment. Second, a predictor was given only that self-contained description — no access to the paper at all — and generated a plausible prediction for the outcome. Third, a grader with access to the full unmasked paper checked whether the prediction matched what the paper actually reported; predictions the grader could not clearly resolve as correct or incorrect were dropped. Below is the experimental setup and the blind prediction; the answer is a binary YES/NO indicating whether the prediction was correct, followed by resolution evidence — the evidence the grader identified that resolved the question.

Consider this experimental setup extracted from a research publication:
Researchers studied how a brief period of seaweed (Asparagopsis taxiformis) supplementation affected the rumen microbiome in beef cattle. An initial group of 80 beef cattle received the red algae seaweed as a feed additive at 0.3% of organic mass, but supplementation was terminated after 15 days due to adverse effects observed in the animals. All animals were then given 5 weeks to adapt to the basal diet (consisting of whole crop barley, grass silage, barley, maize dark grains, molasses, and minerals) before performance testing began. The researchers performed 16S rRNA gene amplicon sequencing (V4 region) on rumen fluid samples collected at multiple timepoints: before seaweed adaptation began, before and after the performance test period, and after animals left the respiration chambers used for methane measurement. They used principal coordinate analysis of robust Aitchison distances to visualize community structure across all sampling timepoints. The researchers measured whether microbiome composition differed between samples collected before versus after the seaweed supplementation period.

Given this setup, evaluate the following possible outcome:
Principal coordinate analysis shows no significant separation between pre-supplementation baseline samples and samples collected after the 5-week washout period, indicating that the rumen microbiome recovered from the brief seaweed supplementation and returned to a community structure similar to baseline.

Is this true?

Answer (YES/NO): YES